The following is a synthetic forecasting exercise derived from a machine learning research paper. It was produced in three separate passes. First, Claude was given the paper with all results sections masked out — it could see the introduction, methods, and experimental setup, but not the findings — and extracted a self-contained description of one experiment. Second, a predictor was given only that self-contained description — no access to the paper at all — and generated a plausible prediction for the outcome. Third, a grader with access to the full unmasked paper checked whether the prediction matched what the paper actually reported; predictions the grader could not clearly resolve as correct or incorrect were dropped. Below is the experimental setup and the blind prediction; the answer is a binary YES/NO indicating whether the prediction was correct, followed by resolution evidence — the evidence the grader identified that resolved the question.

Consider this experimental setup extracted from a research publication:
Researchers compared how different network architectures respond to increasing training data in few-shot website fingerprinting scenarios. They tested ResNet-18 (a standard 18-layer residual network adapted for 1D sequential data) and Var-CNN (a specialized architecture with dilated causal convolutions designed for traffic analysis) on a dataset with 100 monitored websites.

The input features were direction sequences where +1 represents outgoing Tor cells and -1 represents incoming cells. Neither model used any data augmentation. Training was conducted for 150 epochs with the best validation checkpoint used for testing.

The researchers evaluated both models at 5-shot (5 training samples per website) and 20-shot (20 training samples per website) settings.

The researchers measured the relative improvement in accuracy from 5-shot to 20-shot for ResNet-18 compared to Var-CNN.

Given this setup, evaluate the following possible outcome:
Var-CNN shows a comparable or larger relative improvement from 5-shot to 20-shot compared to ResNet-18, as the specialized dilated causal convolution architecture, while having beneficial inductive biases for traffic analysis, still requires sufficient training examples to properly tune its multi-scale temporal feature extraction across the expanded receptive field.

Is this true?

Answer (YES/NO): YES